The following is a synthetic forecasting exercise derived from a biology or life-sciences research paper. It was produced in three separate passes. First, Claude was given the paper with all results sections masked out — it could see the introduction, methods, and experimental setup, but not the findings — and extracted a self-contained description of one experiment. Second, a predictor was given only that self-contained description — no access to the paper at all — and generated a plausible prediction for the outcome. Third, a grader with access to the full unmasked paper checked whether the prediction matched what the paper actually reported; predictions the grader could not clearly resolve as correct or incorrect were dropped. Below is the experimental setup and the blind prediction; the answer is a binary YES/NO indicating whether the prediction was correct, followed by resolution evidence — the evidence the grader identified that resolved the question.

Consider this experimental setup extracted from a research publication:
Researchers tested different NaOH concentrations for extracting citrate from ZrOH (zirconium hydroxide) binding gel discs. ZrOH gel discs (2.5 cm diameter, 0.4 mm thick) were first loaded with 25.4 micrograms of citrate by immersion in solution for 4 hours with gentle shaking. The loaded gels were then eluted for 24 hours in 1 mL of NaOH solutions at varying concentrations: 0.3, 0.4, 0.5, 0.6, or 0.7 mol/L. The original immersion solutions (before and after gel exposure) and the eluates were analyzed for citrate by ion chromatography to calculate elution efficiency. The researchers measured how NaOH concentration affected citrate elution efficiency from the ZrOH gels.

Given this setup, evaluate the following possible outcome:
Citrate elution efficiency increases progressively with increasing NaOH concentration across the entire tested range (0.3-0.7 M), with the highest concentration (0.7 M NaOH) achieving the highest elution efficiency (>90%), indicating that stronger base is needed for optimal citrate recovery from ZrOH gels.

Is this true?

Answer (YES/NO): NO